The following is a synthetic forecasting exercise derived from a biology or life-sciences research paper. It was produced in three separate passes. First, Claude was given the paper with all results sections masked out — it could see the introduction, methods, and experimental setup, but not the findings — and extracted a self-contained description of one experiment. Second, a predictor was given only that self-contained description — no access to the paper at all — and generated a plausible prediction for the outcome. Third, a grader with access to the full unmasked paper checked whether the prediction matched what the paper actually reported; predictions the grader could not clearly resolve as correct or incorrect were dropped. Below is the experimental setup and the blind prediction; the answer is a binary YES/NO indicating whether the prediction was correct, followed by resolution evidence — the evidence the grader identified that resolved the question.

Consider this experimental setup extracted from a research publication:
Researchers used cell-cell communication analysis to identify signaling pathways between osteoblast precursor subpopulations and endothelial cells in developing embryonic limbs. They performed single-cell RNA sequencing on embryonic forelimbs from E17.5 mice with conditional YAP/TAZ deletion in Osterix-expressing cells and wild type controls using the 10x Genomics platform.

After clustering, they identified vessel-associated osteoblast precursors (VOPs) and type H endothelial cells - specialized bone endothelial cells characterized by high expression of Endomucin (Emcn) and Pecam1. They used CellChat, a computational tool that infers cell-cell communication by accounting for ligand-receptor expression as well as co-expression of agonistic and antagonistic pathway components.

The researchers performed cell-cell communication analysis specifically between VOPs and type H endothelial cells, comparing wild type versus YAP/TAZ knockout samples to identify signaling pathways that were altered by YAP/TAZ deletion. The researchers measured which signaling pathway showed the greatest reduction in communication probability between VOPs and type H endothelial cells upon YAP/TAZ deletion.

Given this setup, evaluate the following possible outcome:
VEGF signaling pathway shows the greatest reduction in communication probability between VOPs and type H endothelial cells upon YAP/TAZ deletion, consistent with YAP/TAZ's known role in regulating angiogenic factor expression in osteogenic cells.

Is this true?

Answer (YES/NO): NO